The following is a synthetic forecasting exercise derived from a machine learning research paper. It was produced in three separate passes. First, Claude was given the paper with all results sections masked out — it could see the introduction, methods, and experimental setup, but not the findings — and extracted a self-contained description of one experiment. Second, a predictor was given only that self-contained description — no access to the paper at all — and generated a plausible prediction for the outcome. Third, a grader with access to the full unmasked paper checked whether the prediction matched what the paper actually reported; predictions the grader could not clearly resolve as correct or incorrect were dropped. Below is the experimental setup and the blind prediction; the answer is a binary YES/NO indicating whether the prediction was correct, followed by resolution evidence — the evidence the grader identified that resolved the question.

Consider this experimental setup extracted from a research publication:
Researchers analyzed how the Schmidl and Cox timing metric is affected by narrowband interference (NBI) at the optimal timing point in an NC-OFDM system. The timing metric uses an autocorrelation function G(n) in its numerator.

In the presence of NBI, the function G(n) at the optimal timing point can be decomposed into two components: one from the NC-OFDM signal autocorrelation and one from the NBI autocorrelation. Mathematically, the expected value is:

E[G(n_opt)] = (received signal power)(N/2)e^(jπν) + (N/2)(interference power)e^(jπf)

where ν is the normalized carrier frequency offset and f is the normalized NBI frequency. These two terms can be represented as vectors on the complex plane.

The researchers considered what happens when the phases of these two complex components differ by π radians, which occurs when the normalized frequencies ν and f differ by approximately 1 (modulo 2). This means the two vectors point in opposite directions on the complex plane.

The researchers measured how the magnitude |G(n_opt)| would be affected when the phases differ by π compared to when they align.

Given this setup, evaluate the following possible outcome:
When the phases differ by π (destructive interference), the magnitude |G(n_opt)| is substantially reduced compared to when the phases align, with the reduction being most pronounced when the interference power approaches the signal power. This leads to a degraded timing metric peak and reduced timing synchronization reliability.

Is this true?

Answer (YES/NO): NO